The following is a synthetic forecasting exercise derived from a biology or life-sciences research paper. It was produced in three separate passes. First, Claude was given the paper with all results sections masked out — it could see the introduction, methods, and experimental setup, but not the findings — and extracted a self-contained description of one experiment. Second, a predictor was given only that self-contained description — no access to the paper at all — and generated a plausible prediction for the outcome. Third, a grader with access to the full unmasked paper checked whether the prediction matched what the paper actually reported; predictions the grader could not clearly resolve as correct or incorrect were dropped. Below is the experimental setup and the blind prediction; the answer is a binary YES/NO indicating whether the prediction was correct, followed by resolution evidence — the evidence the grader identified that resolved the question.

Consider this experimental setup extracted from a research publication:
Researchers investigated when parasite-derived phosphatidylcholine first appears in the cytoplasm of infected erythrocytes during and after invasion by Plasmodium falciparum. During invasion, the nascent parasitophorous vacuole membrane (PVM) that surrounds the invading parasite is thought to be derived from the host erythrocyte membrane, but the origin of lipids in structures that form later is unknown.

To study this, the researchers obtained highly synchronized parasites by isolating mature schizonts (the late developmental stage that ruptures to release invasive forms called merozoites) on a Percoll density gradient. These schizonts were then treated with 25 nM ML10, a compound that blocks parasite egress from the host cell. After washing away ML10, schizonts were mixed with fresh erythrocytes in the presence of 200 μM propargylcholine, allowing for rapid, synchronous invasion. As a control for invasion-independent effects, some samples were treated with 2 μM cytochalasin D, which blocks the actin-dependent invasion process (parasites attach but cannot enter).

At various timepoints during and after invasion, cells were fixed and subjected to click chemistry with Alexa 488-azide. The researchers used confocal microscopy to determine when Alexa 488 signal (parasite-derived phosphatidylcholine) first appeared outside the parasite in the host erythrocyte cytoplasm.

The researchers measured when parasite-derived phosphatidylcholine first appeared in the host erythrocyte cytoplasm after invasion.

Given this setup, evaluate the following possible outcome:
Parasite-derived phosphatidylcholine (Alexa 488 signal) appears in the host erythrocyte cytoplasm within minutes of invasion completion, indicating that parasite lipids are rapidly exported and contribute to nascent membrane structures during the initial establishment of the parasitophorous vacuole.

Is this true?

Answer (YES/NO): NO